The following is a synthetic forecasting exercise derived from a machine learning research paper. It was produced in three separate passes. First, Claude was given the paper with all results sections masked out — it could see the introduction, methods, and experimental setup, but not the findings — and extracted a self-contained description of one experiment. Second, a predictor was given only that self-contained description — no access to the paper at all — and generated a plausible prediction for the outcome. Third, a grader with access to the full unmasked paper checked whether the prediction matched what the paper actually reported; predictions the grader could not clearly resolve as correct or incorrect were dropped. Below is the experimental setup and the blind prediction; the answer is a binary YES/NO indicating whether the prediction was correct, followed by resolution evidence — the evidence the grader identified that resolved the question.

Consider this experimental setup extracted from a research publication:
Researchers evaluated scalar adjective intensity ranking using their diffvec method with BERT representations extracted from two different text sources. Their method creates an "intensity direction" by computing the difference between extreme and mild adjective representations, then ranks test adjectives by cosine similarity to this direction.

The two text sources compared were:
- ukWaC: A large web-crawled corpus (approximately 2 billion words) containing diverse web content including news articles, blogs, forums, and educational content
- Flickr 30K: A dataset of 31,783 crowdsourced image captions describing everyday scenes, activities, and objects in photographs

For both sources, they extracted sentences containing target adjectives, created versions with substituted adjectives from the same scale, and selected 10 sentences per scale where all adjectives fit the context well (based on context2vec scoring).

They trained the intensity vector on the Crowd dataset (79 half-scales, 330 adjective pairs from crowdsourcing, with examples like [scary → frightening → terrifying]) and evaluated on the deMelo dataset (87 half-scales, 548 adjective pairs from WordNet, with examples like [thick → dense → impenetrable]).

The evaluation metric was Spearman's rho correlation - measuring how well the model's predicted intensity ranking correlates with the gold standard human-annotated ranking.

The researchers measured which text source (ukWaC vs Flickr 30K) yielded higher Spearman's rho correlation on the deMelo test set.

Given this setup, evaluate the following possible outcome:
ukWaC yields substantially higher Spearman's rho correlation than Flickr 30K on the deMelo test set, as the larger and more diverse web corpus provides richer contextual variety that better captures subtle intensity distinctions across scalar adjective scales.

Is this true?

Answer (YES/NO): NO